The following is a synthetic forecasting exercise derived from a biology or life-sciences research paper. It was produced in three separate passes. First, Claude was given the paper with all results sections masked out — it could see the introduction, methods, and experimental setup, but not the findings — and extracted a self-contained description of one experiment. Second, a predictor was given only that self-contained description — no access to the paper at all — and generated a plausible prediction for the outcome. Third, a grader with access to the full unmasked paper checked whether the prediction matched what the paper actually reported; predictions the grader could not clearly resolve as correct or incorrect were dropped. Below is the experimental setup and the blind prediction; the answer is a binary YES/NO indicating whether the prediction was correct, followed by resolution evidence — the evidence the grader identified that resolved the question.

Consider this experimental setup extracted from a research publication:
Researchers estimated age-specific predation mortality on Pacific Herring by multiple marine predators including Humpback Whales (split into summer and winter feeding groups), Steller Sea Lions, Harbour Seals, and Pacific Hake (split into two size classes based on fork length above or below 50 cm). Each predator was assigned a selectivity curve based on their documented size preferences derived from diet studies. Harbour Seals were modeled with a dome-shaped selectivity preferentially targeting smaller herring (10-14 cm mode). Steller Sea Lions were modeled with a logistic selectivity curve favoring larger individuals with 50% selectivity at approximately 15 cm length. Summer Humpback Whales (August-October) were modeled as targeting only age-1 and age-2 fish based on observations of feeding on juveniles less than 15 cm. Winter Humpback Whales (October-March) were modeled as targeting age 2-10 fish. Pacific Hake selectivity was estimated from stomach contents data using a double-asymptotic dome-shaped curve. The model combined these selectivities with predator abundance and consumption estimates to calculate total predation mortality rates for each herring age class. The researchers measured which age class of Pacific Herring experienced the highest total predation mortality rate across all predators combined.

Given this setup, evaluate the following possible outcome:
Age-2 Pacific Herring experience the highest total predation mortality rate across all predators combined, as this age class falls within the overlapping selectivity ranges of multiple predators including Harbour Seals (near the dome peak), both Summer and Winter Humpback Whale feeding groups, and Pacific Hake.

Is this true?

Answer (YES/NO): YES